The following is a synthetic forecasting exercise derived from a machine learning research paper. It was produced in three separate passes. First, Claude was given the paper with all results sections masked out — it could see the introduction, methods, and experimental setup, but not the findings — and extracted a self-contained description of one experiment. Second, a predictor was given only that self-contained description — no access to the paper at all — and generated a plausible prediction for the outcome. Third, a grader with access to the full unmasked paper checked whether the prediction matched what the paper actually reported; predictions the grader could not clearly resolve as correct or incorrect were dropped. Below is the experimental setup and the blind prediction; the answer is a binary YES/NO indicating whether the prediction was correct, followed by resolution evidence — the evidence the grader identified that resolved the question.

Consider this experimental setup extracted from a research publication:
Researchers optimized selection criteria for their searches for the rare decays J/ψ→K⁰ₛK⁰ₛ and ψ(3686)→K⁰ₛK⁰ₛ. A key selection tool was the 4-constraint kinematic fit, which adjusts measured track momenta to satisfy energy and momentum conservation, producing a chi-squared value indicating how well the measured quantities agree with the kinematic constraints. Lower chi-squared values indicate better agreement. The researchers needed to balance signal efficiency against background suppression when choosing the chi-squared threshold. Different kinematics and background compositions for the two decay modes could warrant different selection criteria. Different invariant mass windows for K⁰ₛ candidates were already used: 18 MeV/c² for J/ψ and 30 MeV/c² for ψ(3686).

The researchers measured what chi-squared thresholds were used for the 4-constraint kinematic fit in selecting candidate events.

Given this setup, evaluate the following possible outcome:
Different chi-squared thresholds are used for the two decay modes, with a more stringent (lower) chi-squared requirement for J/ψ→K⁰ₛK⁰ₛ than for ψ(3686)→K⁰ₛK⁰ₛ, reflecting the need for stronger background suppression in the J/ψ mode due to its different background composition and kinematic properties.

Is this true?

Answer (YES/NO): YES